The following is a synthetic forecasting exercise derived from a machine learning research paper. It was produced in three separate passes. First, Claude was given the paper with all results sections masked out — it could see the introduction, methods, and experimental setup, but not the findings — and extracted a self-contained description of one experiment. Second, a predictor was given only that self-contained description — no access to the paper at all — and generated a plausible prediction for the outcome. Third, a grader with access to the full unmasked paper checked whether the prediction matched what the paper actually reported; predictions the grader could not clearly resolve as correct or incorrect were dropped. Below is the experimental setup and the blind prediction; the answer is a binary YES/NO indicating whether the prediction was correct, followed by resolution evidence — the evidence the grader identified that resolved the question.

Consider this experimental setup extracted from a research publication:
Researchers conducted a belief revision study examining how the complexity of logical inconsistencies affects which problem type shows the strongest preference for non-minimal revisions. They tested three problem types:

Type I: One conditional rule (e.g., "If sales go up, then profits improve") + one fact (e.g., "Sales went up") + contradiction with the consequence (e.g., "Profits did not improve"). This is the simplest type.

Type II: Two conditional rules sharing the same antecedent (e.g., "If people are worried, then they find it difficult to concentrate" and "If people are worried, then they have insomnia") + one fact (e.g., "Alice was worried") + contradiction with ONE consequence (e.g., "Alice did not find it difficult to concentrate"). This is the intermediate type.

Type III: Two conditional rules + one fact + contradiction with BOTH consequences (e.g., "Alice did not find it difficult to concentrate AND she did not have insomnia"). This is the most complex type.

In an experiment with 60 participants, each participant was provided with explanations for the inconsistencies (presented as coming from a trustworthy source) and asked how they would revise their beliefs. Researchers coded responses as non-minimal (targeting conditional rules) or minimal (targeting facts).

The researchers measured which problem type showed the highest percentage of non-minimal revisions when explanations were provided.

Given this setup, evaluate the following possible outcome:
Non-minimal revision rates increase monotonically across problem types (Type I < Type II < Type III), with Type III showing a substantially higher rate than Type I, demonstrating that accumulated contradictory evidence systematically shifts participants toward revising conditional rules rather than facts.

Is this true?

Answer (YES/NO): NO